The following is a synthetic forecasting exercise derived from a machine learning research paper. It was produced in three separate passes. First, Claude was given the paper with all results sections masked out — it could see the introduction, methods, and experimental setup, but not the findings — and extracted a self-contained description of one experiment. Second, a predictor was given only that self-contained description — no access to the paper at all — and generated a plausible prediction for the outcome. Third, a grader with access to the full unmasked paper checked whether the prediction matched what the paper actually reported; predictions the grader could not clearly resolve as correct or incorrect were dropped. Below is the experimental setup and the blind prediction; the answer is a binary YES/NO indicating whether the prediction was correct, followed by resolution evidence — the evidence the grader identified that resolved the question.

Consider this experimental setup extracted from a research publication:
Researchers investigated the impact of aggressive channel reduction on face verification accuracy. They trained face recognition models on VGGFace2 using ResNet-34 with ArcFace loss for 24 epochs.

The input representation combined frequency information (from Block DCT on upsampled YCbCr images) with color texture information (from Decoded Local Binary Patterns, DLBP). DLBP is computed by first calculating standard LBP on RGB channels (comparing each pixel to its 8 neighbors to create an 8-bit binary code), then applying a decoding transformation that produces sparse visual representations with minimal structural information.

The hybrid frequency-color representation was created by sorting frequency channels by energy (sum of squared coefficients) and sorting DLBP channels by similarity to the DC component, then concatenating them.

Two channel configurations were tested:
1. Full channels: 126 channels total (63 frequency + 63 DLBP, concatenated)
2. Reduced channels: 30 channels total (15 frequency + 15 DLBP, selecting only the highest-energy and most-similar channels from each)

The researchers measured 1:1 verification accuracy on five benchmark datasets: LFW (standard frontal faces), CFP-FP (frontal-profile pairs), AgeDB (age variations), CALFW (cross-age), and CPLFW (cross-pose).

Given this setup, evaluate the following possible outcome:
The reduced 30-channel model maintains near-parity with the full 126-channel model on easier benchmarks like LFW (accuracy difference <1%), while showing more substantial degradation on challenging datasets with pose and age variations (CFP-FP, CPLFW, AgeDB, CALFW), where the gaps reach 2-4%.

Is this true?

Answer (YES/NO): NO